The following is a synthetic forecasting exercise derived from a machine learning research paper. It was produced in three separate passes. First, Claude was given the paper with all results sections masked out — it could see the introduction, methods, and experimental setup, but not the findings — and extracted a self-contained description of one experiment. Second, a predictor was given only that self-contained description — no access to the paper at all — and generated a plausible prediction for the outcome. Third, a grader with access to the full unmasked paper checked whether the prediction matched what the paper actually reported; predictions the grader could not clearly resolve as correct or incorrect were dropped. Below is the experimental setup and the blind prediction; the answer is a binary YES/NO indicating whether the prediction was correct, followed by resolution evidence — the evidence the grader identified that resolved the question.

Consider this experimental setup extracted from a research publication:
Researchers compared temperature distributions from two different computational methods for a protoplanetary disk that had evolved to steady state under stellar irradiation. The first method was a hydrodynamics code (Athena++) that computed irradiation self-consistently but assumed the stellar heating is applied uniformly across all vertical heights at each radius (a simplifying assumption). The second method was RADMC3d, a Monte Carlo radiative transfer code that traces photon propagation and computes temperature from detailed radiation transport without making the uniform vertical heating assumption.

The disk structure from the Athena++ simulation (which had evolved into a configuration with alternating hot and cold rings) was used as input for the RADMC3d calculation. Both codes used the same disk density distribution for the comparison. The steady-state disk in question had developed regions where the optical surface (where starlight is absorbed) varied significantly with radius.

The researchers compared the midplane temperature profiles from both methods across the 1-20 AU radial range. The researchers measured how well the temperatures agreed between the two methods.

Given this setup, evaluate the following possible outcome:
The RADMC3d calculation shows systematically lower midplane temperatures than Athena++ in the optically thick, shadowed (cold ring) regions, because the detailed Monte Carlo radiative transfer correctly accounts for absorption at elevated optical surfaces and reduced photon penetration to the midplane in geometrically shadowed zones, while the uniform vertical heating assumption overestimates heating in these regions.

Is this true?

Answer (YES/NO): NO